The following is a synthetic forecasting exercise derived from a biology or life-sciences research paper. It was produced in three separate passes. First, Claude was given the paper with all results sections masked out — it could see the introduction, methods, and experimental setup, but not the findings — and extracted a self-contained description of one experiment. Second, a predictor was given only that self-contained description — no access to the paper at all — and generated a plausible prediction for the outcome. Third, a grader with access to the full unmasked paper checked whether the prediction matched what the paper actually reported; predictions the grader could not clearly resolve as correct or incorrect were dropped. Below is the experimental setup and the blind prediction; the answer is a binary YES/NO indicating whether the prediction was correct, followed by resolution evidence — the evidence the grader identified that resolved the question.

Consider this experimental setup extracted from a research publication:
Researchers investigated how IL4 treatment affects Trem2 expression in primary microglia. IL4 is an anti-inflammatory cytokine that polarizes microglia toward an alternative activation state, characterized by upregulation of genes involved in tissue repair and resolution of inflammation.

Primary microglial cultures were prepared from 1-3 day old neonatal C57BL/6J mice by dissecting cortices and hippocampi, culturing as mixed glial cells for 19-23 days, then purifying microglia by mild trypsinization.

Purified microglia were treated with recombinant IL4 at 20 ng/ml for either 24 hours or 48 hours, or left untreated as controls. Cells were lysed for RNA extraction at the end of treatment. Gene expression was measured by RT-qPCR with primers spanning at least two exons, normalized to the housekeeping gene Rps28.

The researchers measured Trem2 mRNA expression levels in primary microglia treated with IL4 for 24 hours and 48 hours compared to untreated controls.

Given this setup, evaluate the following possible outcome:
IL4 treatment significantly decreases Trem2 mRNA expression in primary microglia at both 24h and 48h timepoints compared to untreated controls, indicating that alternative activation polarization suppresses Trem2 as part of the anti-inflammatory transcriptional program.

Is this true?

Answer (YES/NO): NO